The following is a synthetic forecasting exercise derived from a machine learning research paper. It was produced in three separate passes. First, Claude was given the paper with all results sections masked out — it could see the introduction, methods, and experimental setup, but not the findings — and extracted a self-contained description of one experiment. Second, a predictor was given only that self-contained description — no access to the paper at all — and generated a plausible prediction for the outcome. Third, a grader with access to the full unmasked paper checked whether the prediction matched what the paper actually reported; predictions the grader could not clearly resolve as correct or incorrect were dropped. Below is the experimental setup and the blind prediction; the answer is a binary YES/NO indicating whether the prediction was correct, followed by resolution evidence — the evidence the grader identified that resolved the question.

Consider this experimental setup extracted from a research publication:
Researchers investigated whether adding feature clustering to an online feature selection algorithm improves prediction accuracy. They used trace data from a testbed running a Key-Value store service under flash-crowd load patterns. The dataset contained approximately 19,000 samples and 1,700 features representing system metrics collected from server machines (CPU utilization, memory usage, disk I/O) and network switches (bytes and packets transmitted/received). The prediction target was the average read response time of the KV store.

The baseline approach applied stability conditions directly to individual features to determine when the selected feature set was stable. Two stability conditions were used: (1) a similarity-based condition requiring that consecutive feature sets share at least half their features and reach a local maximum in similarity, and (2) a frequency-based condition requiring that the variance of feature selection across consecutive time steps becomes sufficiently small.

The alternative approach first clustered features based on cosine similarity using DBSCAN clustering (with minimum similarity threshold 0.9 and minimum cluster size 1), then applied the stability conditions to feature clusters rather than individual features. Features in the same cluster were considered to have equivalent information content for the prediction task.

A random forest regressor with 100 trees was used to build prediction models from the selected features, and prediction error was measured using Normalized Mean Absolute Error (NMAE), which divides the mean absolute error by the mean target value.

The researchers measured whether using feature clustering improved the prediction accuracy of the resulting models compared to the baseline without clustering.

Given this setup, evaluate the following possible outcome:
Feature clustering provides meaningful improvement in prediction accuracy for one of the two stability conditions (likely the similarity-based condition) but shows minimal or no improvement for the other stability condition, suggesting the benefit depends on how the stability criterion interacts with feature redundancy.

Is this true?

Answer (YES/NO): NO